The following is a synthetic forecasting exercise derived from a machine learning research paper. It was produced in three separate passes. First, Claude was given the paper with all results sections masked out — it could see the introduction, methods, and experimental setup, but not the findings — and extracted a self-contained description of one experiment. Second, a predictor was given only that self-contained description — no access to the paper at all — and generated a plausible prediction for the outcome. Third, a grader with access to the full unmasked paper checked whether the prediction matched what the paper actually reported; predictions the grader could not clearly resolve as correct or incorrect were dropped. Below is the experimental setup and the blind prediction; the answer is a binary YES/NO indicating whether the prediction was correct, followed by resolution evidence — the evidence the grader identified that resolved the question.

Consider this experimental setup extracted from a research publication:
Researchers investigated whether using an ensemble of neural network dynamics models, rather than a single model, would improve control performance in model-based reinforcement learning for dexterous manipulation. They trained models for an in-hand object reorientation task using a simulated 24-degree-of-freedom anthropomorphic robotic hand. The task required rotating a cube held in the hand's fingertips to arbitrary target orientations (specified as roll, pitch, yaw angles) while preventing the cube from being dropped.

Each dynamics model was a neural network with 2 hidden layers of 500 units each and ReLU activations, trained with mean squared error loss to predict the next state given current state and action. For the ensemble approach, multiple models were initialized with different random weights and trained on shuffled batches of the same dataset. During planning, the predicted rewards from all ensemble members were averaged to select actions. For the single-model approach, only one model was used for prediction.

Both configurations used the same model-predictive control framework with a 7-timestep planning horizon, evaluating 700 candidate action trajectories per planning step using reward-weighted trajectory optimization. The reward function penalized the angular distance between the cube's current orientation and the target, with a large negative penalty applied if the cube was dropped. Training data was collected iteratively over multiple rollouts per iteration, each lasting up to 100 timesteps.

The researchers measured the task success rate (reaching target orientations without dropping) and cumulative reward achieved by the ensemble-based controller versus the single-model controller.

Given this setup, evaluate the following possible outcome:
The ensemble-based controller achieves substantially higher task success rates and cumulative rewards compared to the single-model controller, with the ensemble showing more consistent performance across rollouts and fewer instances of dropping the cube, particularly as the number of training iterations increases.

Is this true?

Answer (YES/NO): NO